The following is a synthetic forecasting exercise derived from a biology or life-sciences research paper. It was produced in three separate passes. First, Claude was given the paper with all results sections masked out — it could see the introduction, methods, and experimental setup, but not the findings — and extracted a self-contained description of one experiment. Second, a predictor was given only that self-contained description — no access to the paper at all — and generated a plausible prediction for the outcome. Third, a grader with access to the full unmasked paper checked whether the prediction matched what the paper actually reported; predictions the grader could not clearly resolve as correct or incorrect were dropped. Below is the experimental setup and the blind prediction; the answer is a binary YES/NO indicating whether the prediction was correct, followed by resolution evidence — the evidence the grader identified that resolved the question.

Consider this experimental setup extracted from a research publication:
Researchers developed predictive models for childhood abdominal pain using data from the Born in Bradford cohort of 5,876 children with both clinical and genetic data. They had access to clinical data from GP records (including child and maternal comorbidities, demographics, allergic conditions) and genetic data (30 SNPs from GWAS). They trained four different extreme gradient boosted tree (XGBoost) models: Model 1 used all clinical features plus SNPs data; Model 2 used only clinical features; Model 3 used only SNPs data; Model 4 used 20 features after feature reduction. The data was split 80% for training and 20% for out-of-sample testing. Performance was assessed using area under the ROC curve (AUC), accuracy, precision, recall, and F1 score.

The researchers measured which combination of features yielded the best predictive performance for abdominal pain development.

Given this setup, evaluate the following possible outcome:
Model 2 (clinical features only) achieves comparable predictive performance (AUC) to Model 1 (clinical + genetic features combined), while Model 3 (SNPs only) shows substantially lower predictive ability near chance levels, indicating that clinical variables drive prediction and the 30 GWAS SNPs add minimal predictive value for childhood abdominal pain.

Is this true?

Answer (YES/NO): NO